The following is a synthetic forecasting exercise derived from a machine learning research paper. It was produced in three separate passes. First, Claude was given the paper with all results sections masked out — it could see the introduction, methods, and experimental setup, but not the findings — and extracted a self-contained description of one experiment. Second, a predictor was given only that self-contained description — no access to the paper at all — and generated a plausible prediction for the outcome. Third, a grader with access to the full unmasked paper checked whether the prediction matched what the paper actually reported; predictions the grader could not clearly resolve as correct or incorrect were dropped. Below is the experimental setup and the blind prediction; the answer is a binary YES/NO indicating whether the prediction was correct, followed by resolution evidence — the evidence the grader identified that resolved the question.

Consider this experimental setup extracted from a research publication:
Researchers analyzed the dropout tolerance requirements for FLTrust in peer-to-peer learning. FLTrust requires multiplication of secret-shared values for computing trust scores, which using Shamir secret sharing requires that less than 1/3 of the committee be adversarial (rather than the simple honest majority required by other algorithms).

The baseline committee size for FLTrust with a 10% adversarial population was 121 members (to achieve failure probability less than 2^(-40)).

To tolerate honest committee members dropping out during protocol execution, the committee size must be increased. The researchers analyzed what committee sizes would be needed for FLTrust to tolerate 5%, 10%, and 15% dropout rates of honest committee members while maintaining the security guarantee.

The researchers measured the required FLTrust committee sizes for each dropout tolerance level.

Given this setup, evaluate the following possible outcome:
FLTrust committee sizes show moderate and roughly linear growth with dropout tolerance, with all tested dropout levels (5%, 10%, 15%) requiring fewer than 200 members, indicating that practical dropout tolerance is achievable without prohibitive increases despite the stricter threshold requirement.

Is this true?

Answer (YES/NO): NO